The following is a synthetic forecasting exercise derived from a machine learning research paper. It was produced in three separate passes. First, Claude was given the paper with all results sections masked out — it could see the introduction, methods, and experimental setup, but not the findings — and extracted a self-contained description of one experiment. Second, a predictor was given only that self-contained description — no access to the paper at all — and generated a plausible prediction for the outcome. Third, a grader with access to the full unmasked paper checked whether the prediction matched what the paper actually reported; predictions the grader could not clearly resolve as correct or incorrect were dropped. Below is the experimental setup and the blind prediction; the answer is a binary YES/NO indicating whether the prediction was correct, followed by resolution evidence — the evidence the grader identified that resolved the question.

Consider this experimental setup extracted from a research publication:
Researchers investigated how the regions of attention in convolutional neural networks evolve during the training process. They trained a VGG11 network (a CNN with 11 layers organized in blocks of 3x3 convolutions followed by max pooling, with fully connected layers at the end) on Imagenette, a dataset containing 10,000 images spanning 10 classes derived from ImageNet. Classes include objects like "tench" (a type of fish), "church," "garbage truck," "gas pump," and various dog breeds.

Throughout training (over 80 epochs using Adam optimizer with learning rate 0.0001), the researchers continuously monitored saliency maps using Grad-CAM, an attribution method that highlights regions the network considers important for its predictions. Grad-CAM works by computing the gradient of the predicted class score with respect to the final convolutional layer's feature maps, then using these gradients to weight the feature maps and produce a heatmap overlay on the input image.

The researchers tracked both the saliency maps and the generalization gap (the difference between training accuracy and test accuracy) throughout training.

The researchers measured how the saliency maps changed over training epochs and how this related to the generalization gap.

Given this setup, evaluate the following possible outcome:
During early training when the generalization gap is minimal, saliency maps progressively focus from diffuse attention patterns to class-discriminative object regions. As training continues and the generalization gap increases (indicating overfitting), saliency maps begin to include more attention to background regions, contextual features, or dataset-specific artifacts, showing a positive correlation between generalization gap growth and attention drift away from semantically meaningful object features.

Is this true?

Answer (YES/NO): NO